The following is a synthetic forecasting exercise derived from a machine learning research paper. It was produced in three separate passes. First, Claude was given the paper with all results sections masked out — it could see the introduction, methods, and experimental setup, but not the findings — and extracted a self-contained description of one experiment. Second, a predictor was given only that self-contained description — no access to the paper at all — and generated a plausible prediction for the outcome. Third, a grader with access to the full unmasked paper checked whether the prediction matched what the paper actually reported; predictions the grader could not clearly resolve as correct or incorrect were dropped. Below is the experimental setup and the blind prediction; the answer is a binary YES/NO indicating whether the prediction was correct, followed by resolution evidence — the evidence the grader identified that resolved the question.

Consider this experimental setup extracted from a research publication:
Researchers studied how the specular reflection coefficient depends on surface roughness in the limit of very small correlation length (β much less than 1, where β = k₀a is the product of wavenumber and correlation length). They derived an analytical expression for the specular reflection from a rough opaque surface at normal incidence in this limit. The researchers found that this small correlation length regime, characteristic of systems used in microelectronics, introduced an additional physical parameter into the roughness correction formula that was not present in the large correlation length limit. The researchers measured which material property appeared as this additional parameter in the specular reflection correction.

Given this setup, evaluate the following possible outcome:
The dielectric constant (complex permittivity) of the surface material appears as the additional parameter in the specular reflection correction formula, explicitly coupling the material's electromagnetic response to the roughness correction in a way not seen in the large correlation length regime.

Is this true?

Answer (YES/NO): NO